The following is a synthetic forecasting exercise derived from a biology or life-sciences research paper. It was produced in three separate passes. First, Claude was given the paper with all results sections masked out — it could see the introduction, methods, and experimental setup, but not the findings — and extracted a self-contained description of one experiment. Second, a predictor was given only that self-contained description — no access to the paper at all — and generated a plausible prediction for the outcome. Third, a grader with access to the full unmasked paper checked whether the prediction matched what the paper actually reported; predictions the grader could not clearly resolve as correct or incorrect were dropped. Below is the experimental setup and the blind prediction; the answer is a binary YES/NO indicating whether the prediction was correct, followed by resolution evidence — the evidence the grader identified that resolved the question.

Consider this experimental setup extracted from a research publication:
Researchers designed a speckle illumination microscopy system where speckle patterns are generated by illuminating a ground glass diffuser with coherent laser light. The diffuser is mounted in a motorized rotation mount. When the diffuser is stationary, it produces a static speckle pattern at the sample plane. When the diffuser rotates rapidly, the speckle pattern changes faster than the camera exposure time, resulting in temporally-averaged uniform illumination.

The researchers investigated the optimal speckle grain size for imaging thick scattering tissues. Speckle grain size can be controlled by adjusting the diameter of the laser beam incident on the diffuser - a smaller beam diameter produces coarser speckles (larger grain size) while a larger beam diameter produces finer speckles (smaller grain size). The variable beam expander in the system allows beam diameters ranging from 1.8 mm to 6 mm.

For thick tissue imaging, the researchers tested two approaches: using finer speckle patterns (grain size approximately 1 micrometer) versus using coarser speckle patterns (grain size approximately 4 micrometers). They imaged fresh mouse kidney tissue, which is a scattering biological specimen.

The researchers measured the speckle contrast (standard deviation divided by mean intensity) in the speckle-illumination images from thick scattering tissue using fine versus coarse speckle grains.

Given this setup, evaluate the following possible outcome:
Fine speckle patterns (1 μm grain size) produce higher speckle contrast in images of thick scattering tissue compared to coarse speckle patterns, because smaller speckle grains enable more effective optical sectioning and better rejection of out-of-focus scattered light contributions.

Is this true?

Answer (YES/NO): NO